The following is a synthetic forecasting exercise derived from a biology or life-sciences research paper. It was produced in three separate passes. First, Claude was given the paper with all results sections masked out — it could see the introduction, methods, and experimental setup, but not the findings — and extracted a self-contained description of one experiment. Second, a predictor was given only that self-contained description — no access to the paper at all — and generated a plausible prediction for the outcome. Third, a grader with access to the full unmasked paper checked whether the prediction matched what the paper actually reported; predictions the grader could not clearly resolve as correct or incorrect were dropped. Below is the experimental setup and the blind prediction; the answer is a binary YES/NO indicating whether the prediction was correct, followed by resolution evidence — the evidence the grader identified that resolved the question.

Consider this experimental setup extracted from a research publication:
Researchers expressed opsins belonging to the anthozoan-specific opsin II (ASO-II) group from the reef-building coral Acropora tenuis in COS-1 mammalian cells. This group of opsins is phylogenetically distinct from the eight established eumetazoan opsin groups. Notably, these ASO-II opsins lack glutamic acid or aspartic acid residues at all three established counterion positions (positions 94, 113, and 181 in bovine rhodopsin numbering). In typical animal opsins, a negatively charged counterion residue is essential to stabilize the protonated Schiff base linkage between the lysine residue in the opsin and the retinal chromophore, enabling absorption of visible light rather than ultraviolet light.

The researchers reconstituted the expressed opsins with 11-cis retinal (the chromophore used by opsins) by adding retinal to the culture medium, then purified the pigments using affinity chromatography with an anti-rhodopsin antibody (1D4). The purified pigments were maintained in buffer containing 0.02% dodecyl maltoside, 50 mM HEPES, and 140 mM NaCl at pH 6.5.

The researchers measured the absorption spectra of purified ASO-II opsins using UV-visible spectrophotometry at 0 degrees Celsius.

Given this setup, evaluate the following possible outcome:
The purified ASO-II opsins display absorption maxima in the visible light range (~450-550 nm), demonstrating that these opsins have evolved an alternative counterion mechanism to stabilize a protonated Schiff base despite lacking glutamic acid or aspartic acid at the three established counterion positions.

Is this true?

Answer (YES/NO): NO